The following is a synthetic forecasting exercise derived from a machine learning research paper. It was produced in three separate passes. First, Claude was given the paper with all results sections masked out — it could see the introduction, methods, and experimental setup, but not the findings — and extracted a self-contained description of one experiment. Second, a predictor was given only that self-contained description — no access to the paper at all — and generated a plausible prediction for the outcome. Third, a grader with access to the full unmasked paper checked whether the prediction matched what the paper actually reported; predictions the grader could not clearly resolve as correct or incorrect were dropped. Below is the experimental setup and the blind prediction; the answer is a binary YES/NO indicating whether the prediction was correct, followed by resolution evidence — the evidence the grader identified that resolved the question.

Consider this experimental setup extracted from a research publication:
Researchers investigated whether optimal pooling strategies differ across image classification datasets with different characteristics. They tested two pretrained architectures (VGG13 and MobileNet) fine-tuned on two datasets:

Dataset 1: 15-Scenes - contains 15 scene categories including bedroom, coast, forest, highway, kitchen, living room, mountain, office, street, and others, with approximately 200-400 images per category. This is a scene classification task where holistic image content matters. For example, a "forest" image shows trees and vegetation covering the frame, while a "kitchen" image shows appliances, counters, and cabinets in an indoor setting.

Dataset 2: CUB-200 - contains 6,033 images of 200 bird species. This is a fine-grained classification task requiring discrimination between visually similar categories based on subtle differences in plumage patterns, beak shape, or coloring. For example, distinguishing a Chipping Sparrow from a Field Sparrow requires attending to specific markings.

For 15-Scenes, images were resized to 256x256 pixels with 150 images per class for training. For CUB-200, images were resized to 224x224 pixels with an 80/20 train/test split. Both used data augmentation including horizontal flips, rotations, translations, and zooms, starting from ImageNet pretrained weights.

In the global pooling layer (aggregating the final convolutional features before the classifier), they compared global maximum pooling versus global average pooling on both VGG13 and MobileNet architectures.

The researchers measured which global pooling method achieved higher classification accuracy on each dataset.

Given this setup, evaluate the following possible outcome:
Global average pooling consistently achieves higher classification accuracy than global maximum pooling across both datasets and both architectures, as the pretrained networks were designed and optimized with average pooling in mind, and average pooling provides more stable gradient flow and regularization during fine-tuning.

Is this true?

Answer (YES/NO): NO